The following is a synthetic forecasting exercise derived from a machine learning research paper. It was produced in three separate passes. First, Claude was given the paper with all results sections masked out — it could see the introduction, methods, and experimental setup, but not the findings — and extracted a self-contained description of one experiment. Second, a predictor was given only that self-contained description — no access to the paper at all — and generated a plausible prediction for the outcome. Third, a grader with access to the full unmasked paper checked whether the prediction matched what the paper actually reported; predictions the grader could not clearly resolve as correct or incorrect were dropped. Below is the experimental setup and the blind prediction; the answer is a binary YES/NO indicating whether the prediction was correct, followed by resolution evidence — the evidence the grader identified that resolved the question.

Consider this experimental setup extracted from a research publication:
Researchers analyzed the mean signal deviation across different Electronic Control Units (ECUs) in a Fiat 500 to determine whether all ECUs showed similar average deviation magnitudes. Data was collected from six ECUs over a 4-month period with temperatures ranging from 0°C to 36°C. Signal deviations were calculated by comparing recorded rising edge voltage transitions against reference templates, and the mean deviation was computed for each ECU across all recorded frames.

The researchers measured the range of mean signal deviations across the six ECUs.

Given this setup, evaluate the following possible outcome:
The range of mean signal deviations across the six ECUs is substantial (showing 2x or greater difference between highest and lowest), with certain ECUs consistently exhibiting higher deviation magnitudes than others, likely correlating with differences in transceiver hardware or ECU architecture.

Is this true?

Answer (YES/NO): NO